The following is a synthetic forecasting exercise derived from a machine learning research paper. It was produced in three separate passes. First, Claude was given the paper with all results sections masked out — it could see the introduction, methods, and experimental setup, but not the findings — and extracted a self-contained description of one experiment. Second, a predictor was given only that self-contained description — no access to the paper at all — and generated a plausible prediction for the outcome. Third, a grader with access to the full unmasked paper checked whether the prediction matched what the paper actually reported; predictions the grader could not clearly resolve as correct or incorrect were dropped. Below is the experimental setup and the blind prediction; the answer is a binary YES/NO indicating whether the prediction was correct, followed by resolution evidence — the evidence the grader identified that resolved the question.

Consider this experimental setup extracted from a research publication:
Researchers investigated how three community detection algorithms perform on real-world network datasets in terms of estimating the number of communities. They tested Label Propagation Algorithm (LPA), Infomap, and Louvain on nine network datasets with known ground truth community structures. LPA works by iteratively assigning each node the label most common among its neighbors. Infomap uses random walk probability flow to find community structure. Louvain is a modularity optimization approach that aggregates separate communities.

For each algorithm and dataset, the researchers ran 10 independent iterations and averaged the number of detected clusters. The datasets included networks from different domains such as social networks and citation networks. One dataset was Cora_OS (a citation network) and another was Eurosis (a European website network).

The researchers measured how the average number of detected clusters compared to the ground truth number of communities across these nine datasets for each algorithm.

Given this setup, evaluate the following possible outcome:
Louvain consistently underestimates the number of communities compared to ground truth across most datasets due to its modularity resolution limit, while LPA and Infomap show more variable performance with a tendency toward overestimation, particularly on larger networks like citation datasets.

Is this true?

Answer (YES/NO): NO